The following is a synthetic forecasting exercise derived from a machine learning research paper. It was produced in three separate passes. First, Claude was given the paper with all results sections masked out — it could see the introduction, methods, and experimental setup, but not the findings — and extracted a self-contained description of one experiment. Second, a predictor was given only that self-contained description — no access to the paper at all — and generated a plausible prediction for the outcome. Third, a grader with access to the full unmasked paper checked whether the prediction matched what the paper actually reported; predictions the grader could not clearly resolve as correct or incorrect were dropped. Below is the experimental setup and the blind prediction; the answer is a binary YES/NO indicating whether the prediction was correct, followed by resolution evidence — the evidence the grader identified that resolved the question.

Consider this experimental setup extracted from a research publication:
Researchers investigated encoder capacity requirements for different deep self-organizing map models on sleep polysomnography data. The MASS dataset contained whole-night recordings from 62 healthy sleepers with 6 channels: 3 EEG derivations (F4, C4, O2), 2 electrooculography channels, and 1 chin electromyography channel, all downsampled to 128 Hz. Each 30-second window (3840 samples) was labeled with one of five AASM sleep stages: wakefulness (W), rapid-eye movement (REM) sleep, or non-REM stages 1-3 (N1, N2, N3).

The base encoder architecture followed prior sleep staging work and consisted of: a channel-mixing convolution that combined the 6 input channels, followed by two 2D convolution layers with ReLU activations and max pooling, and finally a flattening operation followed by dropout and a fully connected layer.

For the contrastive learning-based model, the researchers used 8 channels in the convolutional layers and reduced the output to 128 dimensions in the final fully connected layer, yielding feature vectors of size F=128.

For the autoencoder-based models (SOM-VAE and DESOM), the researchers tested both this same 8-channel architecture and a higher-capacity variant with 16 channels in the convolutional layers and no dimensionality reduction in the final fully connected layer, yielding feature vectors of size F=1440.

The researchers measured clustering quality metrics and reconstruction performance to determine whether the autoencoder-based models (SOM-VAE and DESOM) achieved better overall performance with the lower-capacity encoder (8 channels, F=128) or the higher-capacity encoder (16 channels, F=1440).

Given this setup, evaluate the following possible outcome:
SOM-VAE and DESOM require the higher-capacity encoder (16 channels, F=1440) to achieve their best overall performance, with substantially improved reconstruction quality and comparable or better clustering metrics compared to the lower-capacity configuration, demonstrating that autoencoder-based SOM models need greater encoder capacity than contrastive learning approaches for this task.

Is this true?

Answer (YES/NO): NO